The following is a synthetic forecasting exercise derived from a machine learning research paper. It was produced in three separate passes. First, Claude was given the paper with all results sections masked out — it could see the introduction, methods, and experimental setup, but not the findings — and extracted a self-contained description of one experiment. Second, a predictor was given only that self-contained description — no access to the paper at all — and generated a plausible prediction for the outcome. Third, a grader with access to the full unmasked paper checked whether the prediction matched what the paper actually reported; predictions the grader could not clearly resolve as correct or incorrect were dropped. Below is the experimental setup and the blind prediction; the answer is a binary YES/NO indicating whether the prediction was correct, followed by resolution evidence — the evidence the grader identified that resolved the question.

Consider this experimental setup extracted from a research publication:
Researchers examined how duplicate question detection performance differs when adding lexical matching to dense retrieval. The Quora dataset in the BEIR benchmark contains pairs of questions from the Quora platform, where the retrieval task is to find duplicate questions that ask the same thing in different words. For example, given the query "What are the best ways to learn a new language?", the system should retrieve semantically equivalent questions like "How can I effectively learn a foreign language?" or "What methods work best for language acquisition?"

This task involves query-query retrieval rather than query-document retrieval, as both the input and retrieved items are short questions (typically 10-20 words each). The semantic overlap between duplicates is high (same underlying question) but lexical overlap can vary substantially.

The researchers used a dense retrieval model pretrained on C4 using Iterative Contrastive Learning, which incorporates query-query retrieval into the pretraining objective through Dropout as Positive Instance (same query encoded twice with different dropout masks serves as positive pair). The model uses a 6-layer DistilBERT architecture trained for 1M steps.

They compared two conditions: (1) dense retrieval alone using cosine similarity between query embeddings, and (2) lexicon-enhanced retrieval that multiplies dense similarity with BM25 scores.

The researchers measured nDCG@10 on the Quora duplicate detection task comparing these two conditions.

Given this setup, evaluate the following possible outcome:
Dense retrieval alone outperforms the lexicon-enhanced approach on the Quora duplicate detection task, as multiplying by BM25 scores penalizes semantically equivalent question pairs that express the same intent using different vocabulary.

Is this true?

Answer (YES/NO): NO